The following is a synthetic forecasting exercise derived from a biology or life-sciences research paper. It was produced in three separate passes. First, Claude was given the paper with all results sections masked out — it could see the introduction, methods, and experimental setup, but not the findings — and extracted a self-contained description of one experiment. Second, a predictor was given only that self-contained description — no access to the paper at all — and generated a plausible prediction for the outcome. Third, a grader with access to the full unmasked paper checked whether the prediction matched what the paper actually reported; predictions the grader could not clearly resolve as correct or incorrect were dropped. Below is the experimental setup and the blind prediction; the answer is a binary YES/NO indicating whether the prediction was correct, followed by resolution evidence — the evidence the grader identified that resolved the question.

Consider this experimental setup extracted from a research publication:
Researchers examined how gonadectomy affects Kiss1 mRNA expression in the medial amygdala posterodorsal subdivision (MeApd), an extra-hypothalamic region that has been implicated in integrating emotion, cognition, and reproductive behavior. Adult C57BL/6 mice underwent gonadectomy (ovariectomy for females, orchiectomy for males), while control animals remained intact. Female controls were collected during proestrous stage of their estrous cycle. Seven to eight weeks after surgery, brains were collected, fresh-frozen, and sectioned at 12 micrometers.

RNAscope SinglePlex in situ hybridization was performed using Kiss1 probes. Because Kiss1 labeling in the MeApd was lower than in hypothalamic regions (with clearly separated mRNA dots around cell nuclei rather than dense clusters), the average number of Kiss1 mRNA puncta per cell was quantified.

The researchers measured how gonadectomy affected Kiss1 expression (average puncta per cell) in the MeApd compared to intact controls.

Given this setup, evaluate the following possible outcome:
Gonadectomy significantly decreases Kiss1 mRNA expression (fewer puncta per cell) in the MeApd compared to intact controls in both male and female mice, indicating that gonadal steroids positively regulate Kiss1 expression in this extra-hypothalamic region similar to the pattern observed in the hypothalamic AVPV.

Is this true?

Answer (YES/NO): NO